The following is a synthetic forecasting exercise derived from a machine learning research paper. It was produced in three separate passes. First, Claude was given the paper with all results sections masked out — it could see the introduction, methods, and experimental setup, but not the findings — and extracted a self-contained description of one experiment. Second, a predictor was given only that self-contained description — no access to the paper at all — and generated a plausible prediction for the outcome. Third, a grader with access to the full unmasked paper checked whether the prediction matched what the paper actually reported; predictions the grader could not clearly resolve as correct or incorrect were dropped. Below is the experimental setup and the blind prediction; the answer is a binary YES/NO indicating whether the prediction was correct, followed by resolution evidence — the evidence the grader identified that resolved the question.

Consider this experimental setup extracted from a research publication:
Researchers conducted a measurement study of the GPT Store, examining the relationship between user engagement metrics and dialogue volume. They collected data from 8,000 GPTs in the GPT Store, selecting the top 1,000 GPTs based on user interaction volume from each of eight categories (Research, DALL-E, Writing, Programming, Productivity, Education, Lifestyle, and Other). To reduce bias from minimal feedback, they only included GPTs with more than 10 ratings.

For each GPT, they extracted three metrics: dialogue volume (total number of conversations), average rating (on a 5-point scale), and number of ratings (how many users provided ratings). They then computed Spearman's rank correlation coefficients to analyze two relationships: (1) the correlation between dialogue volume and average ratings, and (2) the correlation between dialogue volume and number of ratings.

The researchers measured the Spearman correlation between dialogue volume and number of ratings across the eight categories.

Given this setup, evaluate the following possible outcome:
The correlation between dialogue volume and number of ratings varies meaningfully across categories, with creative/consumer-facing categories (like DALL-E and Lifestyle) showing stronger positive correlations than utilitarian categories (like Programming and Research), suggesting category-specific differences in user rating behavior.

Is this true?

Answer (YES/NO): NO